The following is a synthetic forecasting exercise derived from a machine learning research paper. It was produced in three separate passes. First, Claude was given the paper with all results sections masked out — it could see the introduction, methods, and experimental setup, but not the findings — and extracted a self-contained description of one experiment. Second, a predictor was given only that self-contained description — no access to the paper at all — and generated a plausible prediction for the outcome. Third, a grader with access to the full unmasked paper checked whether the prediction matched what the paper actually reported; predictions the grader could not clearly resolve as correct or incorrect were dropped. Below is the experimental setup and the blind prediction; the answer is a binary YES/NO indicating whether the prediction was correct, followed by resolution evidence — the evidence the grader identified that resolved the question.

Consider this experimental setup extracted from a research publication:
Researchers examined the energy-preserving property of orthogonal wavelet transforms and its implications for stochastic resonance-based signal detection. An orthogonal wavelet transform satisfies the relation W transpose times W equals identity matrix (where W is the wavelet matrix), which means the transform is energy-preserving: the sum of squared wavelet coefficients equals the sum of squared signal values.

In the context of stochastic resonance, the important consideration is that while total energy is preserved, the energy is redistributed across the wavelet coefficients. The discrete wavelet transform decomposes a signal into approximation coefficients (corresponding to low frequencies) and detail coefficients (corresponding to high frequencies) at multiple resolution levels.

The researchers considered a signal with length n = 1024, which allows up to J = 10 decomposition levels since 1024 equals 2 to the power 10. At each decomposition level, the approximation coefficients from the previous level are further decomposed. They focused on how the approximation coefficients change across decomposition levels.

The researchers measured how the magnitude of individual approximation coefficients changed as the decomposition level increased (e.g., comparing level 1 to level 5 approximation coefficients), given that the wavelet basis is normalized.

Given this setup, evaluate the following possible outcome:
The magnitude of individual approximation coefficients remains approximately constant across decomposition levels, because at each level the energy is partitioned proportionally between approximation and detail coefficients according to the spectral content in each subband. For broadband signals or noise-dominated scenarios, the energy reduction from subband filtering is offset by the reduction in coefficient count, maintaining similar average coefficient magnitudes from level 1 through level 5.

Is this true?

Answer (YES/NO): NO